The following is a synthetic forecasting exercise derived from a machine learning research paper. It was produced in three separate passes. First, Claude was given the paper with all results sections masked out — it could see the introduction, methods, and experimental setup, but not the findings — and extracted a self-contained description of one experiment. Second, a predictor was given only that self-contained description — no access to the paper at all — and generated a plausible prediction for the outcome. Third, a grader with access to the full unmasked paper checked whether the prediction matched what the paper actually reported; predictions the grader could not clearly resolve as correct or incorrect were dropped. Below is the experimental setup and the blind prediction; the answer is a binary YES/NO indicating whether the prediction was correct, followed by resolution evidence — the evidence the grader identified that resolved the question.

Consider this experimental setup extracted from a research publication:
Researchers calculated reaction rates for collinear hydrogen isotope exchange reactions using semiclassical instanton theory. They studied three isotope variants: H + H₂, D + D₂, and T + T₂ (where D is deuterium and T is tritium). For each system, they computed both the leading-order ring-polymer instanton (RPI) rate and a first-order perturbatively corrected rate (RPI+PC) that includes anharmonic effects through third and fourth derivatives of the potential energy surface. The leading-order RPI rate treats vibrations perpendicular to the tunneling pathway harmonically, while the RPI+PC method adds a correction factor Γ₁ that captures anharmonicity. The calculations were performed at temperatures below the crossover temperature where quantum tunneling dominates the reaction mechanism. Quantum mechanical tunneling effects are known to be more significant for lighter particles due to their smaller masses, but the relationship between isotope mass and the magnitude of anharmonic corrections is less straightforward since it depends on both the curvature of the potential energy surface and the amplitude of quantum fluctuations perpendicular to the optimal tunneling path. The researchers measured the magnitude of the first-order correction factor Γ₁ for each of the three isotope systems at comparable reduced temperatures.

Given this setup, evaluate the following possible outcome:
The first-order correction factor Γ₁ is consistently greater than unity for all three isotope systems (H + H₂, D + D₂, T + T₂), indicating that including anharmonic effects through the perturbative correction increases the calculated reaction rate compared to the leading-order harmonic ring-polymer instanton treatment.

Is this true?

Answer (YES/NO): NO